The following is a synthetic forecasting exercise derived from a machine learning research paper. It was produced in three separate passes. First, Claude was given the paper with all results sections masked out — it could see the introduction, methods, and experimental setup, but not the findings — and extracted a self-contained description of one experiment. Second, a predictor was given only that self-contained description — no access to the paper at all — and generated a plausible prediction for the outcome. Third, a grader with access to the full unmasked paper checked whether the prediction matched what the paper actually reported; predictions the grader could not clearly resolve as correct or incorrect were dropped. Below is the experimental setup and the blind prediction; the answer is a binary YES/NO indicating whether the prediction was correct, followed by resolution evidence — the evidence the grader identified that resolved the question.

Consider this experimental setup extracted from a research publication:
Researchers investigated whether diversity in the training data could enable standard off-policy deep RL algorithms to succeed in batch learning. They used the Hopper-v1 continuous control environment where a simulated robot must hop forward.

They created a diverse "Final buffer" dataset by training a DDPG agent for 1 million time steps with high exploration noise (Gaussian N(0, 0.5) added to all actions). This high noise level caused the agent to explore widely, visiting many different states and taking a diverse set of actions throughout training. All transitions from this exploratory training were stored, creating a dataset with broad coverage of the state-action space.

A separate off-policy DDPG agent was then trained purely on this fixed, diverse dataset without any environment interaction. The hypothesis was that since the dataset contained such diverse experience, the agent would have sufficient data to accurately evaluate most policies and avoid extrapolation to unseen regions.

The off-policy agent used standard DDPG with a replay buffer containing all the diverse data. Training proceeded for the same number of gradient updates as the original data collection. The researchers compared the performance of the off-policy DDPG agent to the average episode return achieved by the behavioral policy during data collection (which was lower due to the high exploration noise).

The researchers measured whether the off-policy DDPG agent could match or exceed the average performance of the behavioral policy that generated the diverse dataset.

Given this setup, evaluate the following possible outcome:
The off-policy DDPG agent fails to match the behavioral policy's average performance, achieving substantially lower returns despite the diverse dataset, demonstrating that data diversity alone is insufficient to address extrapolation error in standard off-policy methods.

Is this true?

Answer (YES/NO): YES